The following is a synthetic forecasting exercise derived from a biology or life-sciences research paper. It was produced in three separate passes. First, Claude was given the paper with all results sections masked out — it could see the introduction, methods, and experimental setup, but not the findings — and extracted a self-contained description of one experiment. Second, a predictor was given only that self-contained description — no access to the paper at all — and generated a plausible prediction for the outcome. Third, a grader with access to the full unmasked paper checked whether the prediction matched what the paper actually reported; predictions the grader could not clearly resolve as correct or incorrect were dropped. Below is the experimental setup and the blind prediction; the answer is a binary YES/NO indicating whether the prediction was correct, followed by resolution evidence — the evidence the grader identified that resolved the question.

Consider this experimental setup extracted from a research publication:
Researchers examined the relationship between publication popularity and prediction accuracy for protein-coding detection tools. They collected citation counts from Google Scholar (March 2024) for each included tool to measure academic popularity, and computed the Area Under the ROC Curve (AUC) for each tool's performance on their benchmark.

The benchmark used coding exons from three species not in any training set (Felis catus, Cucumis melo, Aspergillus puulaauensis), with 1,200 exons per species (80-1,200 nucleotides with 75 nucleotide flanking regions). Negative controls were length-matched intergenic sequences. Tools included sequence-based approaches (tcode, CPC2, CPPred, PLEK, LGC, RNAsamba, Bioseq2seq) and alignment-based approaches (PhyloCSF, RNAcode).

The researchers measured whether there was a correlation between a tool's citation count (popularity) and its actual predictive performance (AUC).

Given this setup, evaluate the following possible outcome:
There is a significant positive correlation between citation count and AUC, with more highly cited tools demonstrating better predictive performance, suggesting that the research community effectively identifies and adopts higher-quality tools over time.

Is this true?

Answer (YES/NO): NO